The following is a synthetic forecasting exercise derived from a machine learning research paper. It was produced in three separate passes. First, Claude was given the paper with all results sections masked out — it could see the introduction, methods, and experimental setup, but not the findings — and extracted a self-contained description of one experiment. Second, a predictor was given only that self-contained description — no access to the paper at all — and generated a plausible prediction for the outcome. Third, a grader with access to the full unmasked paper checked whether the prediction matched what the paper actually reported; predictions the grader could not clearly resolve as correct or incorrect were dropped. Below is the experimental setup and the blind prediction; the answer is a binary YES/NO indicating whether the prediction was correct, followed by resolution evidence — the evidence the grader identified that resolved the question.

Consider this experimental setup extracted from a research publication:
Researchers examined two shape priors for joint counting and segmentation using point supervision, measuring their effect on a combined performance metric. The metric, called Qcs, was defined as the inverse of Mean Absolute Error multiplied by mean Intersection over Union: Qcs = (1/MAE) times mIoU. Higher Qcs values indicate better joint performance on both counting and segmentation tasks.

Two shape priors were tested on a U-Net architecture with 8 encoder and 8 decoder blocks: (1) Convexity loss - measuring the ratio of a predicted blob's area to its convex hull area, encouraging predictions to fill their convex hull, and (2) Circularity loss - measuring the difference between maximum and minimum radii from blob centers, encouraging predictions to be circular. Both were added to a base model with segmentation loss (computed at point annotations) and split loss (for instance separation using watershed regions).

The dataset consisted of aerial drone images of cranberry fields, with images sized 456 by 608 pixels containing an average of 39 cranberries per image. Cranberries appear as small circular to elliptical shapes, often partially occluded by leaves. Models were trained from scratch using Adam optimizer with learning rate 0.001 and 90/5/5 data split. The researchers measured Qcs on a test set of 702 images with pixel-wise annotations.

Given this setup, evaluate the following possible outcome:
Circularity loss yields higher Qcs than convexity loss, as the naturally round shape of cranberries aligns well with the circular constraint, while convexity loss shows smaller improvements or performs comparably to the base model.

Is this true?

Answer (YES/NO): YES